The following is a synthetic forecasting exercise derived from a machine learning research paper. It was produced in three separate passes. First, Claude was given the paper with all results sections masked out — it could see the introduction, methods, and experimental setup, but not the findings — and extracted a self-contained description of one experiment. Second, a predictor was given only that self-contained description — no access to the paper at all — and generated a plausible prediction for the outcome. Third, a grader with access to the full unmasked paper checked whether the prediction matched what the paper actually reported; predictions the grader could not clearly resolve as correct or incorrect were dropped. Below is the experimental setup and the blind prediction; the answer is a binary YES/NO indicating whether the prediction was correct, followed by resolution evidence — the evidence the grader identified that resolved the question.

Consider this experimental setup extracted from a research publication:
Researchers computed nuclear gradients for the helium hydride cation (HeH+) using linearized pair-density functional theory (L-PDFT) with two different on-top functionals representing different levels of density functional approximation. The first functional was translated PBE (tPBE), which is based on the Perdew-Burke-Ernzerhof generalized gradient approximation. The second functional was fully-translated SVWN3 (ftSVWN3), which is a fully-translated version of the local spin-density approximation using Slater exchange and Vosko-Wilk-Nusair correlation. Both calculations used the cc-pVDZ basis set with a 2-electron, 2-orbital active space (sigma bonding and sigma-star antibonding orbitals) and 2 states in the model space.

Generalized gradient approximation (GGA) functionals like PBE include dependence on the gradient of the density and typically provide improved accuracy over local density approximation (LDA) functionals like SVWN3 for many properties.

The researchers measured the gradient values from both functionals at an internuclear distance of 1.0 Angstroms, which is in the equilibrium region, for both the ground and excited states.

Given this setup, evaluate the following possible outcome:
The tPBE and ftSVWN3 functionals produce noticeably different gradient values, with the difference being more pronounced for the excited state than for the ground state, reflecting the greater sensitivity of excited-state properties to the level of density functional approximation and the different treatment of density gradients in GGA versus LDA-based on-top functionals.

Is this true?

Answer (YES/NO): NO